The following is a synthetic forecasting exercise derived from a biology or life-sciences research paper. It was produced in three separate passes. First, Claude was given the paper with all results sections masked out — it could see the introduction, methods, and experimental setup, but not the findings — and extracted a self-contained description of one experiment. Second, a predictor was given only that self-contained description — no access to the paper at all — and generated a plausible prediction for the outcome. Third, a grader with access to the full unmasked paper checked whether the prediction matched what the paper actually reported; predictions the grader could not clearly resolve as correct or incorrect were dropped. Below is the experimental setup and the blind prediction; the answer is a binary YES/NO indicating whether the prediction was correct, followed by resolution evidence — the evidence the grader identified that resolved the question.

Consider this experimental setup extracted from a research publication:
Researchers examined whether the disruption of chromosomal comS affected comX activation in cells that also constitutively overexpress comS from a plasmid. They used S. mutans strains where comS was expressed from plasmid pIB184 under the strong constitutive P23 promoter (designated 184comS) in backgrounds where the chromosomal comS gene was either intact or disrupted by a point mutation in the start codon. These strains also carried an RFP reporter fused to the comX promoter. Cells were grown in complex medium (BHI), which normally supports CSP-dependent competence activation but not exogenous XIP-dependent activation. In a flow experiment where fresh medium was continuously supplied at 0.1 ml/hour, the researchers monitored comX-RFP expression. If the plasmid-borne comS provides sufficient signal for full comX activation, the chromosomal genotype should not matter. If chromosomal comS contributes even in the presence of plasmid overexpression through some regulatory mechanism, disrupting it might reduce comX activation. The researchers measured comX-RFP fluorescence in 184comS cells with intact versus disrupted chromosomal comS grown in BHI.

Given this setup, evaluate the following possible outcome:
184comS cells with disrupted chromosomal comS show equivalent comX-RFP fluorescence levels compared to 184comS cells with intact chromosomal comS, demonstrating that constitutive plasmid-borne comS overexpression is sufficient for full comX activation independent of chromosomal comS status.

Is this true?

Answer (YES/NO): NO